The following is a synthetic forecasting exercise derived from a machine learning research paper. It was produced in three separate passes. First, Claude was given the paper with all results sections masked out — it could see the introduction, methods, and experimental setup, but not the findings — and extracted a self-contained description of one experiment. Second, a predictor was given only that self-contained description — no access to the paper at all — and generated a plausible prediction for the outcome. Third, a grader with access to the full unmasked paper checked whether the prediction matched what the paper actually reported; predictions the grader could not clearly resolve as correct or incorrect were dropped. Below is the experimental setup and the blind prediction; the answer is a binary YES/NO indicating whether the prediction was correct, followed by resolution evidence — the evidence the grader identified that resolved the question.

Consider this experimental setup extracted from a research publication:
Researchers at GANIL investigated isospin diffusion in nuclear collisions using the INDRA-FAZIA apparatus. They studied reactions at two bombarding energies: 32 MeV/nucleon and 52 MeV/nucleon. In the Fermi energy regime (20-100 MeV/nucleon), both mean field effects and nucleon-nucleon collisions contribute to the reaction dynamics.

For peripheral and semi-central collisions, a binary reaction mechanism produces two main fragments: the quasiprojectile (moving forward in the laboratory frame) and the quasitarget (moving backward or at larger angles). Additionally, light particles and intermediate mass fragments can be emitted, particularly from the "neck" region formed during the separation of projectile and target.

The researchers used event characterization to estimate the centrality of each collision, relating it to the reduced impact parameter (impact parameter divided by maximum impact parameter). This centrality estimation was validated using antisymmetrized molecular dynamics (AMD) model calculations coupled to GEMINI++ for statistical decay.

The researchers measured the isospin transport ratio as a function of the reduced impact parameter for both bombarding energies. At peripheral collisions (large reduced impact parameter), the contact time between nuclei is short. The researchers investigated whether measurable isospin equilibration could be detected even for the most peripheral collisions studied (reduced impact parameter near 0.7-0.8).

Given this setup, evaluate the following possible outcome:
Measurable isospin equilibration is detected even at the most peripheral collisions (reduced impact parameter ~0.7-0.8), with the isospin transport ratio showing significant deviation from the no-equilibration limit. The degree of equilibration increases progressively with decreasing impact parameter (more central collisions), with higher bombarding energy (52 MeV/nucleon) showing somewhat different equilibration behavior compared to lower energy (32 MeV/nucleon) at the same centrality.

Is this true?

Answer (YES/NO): NO